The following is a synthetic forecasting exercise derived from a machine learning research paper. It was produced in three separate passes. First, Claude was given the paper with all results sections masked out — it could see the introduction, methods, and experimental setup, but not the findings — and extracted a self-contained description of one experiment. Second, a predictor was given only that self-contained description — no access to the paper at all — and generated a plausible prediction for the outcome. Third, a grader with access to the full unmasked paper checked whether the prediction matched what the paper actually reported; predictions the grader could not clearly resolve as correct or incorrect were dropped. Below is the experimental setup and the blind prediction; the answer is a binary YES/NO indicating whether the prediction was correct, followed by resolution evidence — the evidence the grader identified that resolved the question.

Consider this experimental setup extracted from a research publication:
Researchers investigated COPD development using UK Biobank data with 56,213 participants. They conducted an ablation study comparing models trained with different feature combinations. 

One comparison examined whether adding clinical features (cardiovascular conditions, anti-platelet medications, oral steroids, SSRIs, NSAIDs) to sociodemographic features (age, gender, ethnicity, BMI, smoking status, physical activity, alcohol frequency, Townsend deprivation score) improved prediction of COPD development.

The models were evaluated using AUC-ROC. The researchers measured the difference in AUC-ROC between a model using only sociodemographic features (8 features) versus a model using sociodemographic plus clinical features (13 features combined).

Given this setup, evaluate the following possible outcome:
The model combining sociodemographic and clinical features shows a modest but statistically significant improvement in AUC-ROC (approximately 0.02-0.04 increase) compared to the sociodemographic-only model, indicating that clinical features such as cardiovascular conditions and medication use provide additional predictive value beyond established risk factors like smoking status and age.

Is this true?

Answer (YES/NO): NO